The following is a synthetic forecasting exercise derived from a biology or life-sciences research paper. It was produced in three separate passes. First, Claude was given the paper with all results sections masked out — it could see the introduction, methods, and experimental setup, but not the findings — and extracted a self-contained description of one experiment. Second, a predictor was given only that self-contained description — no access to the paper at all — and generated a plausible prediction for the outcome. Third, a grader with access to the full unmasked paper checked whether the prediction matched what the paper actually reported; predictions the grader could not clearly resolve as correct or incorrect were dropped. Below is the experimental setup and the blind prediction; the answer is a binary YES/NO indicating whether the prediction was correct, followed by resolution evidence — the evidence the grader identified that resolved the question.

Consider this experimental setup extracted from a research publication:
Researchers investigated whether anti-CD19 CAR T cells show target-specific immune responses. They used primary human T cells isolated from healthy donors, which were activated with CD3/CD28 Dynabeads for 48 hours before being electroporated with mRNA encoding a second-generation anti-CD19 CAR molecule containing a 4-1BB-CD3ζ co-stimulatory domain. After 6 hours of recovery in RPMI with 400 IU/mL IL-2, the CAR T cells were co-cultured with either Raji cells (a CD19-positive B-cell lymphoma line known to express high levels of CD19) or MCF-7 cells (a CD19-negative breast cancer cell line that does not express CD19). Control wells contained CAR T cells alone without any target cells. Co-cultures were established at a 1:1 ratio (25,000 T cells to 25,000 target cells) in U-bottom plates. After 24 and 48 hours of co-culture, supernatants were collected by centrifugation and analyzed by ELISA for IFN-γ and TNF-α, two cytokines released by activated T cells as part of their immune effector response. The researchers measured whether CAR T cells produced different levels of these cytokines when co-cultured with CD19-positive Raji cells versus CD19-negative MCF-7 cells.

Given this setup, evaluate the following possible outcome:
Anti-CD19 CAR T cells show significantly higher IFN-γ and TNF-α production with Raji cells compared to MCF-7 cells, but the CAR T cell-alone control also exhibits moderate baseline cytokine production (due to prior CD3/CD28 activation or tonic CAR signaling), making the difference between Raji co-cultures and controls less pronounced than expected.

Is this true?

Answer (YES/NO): NO